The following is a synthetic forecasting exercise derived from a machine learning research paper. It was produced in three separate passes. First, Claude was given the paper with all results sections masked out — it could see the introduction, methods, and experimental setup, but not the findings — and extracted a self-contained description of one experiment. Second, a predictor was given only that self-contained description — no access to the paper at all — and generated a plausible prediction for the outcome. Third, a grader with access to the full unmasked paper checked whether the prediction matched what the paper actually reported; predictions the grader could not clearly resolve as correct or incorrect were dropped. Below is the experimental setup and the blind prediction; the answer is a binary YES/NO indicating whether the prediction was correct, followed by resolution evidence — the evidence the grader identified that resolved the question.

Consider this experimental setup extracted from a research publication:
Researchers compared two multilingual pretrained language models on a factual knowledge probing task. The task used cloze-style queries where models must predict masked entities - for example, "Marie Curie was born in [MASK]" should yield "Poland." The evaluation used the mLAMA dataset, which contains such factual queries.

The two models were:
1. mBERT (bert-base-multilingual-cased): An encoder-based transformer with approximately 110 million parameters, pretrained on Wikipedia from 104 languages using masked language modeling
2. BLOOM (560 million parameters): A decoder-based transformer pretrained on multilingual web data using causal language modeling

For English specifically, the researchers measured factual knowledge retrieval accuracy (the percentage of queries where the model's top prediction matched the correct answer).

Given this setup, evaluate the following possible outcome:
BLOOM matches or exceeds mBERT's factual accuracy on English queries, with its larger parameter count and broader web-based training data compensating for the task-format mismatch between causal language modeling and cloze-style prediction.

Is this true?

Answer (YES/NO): YES